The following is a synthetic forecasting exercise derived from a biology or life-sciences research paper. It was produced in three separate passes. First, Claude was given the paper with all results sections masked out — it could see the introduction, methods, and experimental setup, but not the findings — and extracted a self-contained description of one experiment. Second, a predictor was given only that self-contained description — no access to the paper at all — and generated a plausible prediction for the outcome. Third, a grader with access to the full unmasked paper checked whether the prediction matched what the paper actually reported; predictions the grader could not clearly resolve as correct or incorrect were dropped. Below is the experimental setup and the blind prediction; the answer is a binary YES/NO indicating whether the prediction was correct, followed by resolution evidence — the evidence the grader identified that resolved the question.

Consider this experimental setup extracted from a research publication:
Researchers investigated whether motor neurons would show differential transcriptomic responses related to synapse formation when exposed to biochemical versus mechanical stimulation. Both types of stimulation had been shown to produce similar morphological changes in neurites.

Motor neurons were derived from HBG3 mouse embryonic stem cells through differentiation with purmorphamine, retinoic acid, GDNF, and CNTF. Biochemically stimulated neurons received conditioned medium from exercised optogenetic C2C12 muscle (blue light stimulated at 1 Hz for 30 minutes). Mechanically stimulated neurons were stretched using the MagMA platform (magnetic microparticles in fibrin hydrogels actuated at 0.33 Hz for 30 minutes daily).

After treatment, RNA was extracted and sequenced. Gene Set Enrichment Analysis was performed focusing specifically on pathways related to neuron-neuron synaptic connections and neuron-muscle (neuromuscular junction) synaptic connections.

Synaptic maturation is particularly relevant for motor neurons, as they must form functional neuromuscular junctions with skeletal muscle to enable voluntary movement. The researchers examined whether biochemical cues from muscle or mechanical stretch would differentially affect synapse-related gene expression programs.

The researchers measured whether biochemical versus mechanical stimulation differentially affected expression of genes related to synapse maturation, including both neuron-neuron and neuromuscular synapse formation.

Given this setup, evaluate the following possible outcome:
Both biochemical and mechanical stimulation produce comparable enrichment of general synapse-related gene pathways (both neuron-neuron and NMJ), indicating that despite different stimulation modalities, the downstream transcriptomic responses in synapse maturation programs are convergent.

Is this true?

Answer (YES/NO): NO